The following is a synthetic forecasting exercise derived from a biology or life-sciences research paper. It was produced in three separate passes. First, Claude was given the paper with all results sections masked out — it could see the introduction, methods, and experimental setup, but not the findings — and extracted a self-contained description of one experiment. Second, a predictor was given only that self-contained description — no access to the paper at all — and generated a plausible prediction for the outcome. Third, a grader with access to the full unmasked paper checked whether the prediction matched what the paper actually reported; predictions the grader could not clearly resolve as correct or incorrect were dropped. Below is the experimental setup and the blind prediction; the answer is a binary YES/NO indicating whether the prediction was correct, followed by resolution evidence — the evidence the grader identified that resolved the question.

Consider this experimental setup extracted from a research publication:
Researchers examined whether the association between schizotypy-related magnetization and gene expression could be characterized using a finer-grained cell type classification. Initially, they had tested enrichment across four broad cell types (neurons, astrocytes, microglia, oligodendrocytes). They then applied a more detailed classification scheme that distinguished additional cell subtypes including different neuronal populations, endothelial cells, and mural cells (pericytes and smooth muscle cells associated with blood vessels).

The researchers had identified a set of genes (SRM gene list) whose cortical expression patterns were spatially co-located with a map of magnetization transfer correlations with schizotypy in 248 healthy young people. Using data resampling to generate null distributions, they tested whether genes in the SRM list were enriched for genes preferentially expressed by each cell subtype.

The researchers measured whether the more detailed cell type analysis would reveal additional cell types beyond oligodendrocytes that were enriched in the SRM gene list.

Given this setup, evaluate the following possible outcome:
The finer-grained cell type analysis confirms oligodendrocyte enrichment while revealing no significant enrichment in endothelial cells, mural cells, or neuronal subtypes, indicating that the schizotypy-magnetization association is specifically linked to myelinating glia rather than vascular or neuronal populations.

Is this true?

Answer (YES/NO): NO